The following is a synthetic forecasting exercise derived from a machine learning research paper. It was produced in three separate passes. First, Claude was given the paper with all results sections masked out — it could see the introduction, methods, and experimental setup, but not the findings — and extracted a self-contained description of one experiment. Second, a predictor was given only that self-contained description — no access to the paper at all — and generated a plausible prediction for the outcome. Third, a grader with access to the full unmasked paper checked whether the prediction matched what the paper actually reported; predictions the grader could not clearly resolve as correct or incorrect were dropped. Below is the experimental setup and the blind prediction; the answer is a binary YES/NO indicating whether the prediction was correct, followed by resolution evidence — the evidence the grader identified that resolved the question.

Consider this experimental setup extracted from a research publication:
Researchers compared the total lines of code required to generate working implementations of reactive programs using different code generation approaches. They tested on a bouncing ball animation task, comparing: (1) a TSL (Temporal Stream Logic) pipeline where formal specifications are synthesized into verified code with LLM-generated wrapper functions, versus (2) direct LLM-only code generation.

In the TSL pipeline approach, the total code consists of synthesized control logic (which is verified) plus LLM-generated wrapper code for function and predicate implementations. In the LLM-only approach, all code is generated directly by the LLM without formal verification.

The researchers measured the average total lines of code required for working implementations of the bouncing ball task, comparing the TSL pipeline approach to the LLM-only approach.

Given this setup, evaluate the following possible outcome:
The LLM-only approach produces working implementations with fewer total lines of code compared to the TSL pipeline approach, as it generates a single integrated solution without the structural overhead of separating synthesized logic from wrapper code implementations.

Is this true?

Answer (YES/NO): YES